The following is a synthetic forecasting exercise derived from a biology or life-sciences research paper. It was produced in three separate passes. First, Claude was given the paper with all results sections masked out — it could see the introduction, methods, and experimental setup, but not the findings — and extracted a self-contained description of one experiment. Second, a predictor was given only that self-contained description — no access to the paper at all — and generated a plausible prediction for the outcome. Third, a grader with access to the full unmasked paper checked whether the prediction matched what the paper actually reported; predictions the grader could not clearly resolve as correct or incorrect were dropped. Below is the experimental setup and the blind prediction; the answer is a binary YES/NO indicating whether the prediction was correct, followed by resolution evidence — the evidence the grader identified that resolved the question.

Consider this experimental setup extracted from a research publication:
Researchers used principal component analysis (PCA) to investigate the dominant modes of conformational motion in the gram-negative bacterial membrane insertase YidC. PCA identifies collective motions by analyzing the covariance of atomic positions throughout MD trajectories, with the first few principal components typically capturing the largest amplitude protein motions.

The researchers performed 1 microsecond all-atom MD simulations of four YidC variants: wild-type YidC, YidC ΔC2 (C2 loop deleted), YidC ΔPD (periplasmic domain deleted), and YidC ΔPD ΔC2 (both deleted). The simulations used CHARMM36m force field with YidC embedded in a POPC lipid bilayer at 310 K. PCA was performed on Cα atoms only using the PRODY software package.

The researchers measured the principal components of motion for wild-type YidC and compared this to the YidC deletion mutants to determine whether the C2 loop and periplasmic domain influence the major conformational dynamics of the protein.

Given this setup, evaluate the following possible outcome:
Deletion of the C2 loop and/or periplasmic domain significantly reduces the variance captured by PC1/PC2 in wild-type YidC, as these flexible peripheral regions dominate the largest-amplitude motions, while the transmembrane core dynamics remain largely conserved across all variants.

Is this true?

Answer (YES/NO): NO